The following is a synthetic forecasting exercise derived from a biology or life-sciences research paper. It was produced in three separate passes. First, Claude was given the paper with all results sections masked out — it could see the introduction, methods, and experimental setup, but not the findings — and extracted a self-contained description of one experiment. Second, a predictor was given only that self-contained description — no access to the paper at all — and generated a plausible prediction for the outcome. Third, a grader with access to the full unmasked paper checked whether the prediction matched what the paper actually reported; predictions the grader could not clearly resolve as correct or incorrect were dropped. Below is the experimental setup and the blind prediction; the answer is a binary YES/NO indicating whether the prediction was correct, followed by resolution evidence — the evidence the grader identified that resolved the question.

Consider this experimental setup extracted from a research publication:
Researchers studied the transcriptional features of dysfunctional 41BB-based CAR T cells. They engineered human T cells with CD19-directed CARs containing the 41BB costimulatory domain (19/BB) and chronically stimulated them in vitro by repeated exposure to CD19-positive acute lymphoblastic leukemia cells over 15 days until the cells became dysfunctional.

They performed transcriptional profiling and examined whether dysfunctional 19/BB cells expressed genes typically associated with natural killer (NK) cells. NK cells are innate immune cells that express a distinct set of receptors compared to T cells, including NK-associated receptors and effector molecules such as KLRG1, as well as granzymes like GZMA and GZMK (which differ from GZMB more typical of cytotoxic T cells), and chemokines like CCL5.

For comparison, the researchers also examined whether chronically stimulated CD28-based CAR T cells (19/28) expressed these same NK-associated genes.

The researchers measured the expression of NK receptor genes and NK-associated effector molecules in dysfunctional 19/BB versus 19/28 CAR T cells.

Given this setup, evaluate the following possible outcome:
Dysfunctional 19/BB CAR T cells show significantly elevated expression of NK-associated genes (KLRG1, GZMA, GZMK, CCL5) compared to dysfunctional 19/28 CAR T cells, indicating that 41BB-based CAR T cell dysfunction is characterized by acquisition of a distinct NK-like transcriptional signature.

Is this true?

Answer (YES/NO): YES